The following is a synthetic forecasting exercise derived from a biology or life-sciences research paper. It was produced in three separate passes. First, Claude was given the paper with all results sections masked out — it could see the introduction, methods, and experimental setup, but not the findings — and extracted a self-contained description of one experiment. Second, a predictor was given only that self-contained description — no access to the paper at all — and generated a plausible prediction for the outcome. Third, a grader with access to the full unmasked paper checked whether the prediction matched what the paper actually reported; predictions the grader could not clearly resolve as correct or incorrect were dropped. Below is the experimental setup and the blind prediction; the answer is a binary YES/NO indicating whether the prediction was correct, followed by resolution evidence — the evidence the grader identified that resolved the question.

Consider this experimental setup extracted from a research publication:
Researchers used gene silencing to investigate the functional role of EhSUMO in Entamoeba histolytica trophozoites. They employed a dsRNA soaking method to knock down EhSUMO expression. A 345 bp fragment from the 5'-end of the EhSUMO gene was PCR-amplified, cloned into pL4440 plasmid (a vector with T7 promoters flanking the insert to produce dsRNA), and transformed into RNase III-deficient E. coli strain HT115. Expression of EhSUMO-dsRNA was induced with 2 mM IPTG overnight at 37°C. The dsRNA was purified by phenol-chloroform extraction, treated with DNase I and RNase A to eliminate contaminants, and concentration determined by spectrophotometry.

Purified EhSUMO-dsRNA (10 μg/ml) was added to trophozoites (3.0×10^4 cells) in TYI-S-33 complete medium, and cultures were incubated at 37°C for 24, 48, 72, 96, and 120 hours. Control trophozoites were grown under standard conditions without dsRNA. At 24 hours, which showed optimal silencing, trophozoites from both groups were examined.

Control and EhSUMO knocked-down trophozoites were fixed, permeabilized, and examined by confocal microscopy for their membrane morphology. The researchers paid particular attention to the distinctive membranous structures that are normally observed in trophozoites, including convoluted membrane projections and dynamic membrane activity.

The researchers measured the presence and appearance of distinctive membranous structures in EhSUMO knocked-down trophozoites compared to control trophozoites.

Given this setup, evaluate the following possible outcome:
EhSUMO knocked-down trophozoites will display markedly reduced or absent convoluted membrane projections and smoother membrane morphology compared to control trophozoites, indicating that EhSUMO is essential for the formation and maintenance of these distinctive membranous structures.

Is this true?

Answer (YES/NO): YES